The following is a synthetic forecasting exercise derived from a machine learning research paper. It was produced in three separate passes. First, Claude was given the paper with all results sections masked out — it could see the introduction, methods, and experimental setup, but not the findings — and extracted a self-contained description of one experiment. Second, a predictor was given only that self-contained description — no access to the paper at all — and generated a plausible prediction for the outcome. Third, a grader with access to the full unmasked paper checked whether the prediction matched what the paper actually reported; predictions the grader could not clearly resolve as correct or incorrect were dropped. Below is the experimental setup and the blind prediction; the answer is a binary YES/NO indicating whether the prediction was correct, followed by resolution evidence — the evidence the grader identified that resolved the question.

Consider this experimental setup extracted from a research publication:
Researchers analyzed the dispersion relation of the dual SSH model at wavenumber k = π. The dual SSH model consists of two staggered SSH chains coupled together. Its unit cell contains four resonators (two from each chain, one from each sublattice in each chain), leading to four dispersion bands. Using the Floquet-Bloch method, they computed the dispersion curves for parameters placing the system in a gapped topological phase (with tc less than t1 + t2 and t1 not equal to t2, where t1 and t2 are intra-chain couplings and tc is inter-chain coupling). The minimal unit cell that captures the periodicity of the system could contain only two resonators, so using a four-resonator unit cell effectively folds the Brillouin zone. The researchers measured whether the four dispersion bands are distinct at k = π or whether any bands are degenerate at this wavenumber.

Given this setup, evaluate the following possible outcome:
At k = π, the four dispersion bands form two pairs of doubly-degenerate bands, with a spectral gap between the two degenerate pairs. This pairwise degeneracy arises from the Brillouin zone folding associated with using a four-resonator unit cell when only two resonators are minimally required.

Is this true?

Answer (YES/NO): YES